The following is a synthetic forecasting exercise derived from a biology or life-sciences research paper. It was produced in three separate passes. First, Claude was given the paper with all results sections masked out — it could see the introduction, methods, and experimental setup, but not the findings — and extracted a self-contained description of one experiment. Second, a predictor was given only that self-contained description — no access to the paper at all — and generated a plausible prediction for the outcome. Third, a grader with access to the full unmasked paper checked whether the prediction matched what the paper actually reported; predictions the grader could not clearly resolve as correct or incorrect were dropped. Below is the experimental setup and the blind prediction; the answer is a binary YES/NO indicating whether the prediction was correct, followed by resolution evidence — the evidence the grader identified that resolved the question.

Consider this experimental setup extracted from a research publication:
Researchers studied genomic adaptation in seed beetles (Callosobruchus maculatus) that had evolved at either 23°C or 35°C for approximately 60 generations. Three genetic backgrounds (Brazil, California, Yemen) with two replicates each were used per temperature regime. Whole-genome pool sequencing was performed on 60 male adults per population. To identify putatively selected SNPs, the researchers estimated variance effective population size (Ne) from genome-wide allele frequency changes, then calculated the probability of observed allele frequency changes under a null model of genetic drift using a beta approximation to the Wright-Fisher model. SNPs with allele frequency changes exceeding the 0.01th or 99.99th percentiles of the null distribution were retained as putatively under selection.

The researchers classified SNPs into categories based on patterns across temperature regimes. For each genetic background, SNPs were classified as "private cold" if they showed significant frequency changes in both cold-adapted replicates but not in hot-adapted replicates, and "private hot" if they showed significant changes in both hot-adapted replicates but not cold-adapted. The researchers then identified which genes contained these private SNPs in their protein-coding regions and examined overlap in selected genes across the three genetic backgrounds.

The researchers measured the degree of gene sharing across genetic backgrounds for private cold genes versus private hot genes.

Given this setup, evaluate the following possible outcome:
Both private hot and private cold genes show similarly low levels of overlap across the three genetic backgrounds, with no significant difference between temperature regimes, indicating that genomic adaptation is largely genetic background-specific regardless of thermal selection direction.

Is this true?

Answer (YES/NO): NO